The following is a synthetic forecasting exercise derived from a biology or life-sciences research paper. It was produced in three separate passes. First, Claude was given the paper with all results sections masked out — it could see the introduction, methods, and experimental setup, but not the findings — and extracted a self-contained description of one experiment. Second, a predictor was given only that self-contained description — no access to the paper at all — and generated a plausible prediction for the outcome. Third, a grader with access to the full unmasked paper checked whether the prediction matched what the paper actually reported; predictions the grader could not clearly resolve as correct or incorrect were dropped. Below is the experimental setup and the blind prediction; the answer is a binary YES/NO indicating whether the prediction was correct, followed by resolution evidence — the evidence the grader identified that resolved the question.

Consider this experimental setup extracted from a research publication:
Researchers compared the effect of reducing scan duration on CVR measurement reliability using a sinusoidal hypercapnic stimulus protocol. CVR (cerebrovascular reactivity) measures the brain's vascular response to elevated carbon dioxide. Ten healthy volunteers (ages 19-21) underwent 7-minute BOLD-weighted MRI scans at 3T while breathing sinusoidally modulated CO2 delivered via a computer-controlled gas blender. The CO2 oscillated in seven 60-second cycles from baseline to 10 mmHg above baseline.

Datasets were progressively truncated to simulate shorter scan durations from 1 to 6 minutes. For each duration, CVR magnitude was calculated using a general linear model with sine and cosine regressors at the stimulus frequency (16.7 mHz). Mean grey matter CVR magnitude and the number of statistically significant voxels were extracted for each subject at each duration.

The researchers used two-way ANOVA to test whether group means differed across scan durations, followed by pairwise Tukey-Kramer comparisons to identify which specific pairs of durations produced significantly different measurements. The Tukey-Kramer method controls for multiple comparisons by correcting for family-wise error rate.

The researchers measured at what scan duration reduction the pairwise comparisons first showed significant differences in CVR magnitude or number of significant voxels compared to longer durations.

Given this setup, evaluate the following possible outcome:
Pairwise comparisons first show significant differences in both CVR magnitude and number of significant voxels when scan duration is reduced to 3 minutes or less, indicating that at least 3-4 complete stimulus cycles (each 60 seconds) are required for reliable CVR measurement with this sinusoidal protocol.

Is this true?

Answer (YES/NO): NO